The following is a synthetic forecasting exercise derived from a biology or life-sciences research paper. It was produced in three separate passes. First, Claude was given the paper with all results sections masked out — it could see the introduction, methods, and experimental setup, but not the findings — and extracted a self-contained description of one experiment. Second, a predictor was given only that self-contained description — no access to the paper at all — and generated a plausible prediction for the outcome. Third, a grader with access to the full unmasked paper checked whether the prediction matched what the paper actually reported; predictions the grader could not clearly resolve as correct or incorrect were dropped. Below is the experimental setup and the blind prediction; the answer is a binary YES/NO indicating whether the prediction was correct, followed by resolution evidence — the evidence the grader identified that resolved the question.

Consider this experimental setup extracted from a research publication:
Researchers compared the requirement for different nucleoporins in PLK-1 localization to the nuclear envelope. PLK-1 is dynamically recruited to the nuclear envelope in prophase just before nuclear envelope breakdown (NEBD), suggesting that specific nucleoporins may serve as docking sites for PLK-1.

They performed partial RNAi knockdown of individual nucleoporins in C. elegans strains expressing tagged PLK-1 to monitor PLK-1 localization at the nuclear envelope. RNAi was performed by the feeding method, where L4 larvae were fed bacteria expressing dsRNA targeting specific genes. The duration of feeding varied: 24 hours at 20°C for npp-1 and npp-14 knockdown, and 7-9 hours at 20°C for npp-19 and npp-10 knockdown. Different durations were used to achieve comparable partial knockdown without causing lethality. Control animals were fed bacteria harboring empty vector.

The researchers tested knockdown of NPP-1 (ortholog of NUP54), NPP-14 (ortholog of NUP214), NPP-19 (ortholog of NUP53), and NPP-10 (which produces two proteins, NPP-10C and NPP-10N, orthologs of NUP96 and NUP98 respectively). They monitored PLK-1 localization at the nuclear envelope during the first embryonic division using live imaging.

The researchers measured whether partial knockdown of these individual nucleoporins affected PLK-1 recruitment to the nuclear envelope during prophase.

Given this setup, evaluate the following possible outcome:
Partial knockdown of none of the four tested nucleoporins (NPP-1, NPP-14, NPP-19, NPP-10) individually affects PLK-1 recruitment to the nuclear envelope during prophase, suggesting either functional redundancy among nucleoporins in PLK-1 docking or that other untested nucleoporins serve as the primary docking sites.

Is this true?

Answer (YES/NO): NO